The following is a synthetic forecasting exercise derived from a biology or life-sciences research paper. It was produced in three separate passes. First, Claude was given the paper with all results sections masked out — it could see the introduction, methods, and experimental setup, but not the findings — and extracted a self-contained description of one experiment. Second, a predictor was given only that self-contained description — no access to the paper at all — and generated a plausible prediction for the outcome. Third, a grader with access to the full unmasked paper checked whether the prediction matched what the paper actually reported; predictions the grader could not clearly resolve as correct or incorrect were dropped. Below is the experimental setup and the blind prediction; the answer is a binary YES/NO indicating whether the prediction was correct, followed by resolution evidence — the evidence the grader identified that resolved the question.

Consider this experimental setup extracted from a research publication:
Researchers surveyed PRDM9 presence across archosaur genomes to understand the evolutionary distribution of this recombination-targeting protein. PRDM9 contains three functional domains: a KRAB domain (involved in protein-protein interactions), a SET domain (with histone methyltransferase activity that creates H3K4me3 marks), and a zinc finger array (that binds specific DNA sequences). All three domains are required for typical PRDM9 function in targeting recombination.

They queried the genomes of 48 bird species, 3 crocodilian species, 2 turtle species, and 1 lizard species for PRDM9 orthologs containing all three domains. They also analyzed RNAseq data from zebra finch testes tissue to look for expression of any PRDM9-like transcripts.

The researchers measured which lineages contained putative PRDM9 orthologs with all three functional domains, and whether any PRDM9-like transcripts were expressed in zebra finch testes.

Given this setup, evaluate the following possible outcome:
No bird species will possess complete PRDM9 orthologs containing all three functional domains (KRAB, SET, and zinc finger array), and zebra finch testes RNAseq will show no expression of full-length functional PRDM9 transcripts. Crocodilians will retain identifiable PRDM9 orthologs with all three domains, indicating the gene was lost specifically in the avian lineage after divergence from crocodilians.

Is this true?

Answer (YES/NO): NO